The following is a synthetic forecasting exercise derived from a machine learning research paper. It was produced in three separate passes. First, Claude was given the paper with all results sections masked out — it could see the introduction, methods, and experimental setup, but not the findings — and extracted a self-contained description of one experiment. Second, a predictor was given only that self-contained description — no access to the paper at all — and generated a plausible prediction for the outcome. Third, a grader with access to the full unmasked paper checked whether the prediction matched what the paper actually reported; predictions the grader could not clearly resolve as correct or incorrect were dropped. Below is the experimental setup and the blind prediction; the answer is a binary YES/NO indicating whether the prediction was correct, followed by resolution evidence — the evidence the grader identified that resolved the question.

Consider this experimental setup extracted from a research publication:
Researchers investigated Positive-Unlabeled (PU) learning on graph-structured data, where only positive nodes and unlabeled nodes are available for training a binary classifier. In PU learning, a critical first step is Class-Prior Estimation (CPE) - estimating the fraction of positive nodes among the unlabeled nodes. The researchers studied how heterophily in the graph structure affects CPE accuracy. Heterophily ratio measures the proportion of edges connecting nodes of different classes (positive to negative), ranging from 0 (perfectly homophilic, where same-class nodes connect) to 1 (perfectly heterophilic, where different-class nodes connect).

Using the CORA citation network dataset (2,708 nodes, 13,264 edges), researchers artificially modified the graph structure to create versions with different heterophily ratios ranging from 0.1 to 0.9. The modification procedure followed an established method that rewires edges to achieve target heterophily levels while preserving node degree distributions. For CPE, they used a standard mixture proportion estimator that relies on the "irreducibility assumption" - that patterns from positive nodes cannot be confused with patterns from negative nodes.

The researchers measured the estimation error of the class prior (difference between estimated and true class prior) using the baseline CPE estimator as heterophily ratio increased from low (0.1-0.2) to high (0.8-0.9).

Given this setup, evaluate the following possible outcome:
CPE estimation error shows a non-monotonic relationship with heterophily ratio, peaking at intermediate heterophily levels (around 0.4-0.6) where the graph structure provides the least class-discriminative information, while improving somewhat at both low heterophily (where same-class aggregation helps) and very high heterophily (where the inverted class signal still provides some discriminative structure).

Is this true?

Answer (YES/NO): NO